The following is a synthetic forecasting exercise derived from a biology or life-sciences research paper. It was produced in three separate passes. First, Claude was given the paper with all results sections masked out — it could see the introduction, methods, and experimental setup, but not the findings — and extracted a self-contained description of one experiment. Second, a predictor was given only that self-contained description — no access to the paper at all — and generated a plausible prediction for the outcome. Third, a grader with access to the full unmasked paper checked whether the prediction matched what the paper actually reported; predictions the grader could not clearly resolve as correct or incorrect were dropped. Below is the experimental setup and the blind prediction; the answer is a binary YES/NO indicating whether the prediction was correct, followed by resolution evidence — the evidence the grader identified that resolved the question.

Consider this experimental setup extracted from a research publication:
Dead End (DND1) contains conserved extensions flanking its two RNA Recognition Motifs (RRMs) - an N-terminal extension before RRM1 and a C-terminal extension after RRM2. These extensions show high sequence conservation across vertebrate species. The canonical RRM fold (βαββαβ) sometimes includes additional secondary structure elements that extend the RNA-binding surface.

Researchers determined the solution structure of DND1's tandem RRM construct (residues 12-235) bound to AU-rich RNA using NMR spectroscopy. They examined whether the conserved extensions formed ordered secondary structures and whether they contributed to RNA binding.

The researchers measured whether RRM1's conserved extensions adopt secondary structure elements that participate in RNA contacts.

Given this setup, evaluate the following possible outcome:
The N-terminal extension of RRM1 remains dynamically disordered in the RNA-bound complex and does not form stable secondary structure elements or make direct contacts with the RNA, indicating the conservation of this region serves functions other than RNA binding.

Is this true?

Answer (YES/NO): NO